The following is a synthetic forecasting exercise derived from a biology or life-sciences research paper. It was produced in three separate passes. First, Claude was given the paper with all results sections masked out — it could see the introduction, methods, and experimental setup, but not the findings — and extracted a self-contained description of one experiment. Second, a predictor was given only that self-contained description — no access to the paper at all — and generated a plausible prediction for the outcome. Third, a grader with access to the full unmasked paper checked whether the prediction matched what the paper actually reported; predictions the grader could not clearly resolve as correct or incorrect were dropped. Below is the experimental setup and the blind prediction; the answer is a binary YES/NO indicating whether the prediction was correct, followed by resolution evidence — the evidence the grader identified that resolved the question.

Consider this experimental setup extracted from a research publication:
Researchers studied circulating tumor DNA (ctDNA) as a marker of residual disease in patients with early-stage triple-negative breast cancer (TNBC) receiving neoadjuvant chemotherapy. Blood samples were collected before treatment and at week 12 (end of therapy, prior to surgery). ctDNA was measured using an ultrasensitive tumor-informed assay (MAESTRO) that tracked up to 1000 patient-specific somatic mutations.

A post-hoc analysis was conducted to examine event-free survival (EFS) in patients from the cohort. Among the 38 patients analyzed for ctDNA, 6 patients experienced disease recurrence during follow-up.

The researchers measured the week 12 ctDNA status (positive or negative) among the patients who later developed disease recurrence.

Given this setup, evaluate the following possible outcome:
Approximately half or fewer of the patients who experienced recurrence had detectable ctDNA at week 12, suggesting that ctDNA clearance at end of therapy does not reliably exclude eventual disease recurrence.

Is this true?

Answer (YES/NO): NO